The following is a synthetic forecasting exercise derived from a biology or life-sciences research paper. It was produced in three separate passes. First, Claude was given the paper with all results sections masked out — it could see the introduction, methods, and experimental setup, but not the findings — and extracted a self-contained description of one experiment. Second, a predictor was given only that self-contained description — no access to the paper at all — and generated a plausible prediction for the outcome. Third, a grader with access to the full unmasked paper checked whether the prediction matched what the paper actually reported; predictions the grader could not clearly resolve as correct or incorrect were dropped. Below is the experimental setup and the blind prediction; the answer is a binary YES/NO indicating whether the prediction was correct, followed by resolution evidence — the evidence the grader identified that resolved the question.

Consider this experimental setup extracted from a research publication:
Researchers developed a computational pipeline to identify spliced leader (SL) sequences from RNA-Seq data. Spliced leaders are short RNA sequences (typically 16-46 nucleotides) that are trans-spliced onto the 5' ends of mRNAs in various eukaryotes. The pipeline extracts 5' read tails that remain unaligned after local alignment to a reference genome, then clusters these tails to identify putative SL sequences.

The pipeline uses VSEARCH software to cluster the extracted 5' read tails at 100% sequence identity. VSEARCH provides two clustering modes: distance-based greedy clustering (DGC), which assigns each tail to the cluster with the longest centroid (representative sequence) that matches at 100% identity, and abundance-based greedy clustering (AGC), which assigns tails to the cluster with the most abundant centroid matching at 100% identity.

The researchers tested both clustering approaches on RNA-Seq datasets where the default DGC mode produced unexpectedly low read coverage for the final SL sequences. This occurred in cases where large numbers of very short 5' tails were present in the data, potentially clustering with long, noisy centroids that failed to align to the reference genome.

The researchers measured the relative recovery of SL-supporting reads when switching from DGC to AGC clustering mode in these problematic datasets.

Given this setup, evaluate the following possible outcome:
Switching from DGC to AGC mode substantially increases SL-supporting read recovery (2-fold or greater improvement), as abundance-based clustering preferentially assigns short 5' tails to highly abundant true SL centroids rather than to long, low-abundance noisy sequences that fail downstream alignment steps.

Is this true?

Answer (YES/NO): YES